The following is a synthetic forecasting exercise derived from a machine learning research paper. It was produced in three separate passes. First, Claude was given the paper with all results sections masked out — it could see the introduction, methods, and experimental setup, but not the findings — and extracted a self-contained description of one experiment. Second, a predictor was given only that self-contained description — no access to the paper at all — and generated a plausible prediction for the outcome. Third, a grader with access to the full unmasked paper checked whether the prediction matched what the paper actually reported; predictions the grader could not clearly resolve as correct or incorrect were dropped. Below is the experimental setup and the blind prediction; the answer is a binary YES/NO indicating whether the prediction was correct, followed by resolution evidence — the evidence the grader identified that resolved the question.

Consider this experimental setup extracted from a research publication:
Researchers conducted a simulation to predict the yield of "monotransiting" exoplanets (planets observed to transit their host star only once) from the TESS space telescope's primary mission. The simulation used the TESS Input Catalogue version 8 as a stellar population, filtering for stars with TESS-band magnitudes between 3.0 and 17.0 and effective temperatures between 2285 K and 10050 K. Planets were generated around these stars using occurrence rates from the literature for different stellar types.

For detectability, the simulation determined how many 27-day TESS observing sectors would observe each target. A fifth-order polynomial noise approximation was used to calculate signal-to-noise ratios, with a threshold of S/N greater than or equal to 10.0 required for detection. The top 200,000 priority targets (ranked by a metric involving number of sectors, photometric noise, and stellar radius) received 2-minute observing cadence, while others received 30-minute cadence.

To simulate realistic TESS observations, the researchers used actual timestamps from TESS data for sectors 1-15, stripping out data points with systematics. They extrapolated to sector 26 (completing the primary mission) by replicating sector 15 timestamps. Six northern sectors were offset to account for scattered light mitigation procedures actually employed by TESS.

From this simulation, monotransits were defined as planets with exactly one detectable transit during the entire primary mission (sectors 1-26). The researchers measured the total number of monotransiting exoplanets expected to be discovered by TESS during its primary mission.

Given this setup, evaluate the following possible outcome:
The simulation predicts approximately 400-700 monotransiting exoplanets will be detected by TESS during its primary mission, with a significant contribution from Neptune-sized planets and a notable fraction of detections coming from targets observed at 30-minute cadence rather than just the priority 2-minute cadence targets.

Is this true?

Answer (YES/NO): YES